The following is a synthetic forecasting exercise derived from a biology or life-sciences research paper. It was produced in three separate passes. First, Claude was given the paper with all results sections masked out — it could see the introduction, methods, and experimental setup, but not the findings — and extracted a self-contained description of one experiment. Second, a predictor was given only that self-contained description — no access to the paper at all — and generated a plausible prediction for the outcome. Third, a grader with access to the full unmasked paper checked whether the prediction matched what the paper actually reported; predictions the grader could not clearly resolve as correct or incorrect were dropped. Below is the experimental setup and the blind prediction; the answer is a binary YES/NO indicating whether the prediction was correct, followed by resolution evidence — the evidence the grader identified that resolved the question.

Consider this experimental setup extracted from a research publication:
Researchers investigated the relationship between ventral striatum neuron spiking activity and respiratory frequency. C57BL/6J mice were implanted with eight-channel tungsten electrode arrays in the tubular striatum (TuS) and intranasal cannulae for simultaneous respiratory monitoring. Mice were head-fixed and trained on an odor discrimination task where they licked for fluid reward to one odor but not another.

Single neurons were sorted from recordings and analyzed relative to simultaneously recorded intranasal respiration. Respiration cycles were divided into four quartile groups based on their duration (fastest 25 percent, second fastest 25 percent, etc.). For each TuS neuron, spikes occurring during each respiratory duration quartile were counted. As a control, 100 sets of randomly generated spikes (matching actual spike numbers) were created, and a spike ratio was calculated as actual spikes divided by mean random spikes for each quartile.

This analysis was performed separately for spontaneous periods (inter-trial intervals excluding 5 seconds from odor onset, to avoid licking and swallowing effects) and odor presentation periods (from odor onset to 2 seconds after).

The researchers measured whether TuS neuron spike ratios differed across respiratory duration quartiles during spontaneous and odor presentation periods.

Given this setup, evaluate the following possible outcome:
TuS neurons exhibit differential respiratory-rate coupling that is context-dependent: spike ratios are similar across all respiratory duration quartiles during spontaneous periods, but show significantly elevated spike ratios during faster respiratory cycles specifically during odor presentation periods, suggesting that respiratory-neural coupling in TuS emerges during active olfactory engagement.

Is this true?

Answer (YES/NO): NO